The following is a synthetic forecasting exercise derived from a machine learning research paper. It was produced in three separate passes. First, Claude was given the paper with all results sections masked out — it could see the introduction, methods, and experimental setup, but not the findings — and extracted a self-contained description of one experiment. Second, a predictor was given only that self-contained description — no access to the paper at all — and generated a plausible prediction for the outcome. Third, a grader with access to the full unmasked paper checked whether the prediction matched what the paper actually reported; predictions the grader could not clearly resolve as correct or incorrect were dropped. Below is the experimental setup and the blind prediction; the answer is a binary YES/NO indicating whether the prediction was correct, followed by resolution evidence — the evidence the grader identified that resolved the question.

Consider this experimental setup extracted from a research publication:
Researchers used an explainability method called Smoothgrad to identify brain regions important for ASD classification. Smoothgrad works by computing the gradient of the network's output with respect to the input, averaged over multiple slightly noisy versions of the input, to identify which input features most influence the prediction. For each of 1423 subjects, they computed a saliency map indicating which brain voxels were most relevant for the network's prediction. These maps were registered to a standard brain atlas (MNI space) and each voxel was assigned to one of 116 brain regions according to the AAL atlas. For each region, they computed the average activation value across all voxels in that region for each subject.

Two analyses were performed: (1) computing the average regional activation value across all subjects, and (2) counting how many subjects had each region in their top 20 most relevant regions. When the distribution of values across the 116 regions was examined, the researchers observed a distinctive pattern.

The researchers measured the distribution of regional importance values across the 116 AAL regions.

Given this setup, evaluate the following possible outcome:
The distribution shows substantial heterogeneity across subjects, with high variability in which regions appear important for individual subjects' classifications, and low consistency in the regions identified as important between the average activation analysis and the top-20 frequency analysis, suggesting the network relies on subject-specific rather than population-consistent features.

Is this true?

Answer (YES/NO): NO